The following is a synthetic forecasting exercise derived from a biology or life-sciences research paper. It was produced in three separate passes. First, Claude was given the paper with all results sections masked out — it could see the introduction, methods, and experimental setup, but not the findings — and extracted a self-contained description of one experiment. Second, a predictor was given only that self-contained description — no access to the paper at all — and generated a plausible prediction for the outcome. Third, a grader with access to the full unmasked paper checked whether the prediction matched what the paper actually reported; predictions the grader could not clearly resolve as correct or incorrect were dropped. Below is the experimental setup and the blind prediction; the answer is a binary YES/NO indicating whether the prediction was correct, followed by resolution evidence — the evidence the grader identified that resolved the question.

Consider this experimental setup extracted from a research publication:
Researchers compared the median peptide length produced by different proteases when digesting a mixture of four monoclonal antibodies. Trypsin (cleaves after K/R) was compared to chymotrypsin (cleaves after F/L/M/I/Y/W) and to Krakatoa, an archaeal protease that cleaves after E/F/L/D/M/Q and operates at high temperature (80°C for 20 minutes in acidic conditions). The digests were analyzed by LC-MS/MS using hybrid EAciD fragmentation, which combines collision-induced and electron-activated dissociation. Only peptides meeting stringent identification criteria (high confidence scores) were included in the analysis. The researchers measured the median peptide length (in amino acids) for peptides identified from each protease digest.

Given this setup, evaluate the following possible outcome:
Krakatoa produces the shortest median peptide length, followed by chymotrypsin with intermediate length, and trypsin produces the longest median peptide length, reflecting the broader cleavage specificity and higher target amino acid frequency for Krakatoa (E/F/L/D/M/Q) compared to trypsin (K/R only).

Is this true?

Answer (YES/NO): NO